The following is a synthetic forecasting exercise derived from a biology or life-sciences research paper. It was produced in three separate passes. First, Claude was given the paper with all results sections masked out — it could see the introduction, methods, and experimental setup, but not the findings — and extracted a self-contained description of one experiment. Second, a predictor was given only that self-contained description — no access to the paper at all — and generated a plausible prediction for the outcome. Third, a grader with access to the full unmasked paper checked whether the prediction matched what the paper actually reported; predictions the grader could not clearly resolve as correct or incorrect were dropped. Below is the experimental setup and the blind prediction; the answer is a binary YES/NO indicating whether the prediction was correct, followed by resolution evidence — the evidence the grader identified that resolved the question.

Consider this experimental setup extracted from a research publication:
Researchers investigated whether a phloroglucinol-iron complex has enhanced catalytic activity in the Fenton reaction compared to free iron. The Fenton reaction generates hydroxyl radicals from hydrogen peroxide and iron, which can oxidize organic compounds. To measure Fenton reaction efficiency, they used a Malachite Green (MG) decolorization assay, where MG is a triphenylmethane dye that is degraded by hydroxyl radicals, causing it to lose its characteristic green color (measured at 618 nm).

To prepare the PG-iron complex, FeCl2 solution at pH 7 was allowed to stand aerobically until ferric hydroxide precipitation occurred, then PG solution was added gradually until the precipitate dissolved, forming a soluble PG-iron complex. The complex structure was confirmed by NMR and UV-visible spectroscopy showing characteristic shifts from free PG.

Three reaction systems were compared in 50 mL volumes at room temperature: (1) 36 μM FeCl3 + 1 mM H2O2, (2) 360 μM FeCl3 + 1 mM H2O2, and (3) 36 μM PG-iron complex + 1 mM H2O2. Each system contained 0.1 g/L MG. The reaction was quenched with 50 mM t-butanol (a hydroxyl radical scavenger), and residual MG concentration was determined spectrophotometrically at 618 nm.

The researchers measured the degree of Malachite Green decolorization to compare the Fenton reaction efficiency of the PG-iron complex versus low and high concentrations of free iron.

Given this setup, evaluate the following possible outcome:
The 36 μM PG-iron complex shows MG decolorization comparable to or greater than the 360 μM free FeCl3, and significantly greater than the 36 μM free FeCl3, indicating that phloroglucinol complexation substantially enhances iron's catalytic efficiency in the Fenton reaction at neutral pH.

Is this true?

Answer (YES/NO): YES